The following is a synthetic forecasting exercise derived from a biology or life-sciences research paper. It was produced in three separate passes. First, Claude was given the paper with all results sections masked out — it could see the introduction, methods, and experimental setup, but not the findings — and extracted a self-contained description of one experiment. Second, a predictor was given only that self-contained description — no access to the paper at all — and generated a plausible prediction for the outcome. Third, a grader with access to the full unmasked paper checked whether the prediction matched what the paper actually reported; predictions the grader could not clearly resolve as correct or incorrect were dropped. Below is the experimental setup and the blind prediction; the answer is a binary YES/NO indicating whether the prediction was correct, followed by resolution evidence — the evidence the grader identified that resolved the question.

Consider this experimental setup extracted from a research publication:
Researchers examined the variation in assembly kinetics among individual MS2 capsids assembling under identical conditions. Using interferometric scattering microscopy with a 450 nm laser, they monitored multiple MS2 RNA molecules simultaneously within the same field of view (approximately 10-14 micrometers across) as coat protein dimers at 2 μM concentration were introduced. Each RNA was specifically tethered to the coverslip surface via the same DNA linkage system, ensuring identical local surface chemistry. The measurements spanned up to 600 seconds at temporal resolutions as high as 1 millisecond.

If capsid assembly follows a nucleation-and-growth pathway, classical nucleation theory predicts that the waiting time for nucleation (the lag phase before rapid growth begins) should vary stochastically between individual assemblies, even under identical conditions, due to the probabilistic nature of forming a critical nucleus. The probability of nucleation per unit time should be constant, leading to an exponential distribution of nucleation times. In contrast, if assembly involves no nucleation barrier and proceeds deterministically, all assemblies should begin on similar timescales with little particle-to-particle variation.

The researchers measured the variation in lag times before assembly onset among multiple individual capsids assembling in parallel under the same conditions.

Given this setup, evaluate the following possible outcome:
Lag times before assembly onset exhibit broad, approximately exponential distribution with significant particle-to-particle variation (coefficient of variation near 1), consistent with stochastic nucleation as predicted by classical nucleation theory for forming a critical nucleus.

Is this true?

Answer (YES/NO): YES